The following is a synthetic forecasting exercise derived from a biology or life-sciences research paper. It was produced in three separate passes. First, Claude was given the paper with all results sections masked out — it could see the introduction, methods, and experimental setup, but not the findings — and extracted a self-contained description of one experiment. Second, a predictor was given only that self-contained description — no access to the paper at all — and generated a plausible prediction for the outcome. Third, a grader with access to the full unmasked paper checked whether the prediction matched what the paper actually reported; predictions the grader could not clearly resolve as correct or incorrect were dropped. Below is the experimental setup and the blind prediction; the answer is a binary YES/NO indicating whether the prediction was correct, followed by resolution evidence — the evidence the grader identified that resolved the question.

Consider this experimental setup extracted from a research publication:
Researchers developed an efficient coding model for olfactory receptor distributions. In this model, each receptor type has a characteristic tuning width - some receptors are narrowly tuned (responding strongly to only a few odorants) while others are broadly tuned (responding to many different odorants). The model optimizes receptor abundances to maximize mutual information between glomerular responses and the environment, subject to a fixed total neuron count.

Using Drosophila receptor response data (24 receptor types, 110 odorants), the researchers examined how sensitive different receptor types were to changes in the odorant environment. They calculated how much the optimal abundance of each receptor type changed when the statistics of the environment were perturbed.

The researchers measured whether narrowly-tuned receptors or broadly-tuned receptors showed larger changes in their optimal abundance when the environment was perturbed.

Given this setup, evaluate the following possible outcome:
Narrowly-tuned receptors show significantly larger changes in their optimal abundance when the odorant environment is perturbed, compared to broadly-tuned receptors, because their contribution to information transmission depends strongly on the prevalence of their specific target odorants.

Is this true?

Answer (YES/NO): YES